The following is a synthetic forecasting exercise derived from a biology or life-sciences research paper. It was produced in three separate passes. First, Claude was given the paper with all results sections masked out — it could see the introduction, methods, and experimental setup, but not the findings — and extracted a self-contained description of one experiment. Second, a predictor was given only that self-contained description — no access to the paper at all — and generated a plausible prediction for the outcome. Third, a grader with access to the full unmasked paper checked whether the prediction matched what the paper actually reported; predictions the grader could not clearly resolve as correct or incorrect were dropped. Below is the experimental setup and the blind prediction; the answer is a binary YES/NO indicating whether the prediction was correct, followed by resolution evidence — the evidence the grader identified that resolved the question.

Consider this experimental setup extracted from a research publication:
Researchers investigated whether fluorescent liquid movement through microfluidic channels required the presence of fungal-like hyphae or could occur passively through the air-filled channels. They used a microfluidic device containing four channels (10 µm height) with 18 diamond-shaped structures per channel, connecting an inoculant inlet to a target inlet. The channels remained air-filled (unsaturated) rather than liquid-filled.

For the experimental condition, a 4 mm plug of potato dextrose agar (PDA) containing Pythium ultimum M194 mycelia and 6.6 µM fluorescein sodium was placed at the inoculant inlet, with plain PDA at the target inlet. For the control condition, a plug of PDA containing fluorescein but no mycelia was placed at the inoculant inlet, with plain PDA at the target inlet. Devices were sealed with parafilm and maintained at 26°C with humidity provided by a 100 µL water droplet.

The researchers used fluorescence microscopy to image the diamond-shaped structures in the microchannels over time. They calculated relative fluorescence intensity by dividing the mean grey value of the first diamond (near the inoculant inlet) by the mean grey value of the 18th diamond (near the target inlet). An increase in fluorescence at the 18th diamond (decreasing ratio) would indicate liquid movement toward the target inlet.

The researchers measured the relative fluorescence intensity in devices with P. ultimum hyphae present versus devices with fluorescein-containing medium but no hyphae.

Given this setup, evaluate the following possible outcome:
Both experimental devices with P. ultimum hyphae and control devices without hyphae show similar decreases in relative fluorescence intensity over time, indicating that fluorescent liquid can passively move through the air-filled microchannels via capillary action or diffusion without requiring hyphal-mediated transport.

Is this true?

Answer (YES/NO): NO